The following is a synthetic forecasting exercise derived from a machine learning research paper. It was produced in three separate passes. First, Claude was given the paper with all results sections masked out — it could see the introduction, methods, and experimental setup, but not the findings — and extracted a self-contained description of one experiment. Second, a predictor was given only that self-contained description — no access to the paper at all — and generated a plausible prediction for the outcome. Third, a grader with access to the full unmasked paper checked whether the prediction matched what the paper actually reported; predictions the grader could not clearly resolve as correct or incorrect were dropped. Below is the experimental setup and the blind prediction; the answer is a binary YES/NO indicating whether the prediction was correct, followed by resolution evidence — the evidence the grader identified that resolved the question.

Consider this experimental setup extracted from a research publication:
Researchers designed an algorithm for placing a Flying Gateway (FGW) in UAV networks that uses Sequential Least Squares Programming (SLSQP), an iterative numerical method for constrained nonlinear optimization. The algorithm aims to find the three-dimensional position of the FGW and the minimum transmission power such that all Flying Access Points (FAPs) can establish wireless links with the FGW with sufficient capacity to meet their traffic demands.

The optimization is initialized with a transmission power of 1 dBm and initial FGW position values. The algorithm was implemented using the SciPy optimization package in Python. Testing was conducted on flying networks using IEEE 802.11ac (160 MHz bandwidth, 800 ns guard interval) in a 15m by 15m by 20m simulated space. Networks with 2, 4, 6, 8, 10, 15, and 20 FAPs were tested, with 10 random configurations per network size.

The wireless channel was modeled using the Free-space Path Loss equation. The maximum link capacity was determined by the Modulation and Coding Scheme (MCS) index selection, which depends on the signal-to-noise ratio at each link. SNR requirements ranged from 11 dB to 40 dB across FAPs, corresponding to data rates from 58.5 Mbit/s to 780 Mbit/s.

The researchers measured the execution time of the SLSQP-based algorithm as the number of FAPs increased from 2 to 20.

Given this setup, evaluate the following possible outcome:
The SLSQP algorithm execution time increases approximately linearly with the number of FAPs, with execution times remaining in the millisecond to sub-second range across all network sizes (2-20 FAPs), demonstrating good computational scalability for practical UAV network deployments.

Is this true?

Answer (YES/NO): YES